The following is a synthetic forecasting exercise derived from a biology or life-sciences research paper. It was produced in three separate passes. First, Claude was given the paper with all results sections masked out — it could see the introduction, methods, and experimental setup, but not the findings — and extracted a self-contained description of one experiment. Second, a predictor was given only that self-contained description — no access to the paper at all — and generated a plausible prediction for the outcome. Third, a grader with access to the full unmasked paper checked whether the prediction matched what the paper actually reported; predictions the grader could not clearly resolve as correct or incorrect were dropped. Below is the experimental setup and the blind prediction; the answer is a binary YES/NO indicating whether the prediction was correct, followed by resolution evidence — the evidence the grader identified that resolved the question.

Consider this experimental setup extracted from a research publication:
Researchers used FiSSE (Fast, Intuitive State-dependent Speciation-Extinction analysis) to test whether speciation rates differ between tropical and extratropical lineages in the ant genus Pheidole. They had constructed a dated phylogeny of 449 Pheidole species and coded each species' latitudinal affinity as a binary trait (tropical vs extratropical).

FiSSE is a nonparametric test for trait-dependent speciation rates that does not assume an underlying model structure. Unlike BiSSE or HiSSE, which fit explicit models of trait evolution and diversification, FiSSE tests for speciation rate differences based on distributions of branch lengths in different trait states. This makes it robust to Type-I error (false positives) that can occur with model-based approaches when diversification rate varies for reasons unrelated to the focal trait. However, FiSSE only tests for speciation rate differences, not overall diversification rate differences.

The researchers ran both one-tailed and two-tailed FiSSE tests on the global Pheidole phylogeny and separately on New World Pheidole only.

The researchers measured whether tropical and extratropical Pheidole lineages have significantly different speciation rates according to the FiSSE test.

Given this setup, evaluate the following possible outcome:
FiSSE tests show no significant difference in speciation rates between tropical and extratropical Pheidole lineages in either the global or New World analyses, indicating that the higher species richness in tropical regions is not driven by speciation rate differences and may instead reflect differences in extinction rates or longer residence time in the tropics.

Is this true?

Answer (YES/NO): NO